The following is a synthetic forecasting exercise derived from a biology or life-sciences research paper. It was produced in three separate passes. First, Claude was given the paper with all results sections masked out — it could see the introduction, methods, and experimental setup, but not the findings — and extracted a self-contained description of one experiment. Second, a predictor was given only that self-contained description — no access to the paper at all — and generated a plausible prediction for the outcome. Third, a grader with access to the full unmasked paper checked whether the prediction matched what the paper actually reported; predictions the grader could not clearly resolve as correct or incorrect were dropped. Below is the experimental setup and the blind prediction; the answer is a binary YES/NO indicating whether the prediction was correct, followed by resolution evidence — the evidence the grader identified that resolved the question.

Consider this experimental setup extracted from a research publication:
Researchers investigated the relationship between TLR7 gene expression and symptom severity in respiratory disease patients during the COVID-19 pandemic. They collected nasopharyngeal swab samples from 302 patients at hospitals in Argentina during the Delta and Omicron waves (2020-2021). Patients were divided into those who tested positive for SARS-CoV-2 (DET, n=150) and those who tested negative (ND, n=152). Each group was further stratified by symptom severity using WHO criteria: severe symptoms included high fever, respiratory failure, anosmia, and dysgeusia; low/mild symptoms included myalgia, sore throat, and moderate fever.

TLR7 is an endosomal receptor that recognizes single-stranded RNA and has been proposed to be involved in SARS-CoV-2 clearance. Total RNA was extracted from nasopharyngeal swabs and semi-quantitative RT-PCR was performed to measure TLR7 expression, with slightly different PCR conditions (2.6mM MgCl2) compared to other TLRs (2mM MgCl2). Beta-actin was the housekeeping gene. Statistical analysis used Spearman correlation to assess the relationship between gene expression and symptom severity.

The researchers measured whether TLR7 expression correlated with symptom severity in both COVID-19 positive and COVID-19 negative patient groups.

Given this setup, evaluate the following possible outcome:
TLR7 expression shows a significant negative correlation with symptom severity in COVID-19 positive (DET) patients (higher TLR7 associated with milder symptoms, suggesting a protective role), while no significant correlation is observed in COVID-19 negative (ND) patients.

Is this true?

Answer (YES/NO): NO